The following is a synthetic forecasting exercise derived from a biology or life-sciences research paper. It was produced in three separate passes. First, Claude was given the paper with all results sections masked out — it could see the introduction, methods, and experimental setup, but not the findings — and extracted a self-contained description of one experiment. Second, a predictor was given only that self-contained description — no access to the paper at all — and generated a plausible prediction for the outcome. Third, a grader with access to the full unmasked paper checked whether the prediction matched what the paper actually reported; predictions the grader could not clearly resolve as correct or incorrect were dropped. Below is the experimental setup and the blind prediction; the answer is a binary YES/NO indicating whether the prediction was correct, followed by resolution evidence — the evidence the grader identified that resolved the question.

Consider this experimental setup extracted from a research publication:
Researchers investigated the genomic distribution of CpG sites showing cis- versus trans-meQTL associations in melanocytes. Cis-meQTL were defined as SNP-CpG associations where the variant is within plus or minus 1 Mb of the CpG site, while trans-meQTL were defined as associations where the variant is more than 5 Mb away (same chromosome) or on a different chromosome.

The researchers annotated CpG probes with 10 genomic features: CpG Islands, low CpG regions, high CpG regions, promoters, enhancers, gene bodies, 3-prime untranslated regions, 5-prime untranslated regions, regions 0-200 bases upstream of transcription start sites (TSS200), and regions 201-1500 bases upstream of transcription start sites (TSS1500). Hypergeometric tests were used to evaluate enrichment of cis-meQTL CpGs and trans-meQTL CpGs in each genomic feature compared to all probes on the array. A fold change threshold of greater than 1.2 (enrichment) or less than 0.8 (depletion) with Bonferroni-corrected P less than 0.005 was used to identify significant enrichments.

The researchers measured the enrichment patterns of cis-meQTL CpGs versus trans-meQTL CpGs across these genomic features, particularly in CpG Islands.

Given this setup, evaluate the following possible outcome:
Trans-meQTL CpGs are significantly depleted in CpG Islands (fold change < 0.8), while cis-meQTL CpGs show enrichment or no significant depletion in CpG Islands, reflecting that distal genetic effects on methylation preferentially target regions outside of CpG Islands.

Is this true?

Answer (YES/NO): NO